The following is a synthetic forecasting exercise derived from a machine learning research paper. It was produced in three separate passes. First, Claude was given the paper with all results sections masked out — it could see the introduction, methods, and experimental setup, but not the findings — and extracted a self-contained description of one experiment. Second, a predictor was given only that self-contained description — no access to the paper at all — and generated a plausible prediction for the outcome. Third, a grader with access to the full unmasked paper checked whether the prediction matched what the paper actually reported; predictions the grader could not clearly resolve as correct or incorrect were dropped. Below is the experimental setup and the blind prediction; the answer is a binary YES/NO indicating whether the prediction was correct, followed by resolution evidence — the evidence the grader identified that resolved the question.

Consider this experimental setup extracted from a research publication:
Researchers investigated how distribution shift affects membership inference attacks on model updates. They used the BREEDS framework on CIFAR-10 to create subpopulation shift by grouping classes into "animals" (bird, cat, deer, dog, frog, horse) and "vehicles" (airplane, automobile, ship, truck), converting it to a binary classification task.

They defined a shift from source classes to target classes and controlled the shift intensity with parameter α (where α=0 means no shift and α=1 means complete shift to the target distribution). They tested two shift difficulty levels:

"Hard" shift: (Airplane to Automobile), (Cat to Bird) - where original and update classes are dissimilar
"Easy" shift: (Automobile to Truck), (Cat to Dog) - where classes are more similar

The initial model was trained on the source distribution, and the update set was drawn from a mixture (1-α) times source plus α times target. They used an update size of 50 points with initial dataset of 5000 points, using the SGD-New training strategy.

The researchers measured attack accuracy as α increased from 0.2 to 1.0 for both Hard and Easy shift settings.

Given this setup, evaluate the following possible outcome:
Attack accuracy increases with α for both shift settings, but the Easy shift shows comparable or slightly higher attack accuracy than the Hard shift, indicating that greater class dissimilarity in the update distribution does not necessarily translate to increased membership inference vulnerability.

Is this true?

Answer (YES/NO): NO